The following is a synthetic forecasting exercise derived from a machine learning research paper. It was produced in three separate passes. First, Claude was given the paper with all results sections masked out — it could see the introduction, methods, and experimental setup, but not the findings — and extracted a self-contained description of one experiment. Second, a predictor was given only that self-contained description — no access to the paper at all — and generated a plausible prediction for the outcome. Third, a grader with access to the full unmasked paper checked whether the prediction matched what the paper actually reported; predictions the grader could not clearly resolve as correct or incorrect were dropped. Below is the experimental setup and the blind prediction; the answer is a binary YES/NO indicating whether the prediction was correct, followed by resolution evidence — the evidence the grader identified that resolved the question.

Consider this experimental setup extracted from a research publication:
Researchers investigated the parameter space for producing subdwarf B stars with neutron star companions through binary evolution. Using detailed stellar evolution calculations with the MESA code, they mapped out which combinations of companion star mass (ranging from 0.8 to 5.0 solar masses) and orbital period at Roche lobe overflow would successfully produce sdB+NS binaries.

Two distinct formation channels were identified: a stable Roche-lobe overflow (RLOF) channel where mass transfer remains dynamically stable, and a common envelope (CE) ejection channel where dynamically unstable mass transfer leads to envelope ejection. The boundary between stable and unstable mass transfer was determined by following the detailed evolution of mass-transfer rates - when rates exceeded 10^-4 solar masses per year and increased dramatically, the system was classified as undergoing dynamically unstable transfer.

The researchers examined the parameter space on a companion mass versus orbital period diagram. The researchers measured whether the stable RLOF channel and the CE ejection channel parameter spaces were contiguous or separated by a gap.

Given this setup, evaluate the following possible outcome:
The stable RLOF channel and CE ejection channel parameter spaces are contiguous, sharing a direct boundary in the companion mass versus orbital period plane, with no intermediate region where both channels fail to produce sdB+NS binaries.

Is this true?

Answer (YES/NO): NO